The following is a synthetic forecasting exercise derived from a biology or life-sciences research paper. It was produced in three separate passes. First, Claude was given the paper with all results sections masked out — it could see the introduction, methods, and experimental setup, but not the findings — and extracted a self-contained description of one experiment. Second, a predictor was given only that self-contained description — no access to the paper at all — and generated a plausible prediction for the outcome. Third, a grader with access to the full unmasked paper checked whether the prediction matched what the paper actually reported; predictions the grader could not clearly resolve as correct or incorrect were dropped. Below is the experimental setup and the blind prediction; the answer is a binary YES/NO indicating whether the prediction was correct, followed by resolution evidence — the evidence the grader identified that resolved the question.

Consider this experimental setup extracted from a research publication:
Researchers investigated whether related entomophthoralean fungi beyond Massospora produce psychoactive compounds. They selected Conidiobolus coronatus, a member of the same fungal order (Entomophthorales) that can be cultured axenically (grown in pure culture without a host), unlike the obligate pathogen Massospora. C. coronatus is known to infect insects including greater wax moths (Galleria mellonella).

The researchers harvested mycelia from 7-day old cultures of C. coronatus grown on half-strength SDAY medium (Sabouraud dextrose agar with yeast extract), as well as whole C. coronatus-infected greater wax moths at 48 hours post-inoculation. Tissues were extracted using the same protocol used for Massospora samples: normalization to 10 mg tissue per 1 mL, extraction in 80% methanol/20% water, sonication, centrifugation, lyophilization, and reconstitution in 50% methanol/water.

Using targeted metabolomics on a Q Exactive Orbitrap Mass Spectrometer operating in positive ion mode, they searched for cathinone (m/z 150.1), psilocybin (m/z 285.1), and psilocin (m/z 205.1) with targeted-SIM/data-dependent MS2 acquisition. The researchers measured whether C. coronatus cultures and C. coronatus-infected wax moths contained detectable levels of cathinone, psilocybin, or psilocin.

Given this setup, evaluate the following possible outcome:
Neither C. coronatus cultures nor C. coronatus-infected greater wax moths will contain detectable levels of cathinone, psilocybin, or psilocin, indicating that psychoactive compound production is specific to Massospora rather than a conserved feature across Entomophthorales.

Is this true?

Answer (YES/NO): YES